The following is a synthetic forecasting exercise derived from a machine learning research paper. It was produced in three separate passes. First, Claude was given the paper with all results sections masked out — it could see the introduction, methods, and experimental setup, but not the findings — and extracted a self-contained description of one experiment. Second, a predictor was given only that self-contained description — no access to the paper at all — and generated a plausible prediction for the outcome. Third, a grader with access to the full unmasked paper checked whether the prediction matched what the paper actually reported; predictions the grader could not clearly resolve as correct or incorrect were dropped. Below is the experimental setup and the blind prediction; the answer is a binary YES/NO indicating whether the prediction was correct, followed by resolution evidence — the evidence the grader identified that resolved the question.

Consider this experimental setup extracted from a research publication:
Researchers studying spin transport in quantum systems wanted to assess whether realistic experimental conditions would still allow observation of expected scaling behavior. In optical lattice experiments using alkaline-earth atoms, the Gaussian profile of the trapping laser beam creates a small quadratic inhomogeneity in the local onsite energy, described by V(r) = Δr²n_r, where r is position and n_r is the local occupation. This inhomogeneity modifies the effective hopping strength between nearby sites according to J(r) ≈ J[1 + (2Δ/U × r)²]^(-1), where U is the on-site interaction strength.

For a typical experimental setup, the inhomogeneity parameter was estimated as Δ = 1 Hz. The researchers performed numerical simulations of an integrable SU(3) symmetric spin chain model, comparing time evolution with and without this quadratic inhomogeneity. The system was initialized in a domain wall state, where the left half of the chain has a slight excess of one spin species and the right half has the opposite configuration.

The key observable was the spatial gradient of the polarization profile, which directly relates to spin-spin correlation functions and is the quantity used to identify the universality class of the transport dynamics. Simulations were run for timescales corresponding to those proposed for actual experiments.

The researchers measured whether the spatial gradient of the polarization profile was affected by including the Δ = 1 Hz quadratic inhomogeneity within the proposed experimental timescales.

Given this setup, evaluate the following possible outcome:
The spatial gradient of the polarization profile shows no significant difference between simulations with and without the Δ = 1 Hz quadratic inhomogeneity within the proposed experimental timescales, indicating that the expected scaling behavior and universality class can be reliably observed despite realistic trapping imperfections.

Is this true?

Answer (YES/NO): YES